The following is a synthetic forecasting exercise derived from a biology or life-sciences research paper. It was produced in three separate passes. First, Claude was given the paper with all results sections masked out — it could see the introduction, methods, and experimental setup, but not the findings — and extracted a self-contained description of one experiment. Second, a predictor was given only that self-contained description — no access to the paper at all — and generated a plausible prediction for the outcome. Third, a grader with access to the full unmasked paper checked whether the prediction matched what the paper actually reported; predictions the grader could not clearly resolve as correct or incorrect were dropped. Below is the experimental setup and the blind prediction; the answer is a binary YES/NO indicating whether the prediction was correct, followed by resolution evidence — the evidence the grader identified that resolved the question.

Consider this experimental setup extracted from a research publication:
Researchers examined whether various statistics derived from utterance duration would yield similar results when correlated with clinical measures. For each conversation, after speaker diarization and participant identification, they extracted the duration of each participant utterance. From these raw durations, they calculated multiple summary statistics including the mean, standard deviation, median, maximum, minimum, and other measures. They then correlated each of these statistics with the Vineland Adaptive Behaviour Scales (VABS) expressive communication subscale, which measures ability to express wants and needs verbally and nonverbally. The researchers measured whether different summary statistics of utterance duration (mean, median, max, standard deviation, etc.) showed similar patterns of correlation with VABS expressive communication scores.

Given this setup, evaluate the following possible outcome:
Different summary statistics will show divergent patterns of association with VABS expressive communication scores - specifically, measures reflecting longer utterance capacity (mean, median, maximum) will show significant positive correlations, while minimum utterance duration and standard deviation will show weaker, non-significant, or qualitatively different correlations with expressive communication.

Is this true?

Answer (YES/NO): NO